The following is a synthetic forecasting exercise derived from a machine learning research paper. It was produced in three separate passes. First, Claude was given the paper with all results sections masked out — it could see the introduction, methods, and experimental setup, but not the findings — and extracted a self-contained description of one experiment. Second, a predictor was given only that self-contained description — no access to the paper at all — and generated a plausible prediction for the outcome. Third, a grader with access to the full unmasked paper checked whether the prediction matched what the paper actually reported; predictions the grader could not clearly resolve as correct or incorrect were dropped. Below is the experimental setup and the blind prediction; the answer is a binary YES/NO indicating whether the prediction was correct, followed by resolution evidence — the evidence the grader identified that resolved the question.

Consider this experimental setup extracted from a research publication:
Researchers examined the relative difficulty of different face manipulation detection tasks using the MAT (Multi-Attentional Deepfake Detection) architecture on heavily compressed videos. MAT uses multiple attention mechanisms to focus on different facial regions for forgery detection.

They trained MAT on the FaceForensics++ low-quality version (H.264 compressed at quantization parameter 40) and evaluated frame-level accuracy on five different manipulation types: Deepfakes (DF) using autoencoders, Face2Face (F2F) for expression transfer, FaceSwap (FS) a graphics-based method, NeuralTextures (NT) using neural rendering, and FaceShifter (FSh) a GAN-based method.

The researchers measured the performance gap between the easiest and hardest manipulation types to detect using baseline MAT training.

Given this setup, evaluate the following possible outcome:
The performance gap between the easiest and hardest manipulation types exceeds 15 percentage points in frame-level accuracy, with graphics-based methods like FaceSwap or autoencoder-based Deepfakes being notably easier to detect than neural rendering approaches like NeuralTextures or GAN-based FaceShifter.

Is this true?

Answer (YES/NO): NO